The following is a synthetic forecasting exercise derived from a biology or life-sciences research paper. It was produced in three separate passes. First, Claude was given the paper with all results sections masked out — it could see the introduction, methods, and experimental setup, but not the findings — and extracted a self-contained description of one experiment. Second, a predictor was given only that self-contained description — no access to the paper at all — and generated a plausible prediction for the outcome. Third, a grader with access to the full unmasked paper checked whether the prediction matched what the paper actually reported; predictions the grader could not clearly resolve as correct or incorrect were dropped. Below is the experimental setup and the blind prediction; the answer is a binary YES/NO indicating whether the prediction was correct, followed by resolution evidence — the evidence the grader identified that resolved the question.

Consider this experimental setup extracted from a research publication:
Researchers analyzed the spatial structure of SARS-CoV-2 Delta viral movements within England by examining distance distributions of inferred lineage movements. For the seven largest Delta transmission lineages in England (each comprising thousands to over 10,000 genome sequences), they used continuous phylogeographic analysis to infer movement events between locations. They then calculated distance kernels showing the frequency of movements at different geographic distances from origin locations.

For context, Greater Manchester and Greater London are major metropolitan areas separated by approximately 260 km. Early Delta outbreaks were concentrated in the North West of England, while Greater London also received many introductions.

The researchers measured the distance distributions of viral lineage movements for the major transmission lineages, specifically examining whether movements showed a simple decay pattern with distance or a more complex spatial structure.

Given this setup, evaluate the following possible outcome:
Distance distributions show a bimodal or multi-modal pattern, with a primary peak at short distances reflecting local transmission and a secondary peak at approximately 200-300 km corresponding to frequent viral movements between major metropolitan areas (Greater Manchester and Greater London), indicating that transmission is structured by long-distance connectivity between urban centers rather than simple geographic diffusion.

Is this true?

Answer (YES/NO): YES